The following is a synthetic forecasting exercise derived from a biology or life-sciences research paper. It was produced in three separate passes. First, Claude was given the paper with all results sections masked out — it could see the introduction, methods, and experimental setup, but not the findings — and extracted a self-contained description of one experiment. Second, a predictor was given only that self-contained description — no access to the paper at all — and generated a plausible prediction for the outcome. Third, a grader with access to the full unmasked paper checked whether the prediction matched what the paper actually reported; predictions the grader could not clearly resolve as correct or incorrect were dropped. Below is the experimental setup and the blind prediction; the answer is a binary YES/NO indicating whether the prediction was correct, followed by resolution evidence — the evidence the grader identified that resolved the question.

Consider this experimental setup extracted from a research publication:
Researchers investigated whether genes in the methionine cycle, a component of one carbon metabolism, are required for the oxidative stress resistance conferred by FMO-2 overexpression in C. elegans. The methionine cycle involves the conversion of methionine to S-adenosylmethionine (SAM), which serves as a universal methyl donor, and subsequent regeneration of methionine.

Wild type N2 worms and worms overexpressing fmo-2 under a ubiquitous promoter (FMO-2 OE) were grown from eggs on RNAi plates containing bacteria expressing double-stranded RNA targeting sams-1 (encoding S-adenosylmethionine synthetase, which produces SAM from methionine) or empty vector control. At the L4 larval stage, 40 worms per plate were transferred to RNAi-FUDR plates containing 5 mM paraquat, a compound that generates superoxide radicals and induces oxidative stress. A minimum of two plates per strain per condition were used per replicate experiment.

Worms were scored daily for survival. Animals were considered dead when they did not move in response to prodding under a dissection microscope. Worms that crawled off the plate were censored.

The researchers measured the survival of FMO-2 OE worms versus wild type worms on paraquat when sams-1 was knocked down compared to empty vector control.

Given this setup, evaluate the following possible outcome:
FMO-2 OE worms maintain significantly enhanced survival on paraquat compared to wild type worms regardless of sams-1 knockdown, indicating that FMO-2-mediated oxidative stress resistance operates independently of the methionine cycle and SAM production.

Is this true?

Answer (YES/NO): NO